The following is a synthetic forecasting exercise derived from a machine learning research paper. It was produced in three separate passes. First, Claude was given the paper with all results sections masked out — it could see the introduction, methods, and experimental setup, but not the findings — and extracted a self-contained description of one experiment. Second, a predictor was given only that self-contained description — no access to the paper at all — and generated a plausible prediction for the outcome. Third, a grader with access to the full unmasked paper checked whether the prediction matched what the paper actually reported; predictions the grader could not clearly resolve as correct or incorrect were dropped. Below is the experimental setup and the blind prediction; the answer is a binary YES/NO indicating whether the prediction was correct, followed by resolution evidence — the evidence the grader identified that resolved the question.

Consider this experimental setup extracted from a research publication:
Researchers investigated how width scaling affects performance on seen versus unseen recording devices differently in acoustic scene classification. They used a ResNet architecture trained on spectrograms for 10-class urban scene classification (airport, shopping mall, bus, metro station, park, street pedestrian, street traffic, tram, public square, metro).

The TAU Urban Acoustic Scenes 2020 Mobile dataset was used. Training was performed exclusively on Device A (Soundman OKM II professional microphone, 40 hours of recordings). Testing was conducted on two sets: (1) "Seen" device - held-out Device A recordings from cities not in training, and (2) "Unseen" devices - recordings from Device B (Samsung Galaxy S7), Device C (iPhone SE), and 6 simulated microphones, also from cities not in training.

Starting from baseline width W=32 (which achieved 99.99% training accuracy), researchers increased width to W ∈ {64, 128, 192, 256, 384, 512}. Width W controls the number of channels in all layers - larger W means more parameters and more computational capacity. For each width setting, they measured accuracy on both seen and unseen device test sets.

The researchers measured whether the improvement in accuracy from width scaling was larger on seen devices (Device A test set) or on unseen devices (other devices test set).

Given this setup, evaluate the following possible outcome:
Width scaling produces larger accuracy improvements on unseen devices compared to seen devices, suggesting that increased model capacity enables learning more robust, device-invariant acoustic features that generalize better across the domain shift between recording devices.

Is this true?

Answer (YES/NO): YES